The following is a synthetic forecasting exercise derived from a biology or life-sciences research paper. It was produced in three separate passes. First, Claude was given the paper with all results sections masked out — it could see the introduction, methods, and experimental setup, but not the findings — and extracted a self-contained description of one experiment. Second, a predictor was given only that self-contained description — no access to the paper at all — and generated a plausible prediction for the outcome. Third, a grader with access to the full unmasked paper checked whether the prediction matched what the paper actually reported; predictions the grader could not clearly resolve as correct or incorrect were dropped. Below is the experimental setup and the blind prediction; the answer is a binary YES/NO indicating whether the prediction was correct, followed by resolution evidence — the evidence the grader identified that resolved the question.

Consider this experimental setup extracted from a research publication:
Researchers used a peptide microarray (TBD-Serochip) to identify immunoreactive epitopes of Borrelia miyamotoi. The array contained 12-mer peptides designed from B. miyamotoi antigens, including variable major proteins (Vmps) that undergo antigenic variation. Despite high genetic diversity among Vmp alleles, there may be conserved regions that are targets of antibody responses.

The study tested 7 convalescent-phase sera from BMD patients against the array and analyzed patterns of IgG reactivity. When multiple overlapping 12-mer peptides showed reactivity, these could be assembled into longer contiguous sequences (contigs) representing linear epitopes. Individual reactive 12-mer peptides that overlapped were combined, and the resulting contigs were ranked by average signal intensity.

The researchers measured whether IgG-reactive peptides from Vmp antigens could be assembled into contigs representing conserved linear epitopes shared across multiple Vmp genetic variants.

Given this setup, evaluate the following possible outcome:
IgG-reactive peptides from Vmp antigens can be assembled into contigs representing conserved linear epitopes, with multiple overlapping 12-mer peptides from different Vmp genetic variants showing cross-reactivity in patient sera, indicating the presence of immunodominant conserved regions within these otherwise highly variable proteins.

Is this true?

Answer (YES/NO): YES